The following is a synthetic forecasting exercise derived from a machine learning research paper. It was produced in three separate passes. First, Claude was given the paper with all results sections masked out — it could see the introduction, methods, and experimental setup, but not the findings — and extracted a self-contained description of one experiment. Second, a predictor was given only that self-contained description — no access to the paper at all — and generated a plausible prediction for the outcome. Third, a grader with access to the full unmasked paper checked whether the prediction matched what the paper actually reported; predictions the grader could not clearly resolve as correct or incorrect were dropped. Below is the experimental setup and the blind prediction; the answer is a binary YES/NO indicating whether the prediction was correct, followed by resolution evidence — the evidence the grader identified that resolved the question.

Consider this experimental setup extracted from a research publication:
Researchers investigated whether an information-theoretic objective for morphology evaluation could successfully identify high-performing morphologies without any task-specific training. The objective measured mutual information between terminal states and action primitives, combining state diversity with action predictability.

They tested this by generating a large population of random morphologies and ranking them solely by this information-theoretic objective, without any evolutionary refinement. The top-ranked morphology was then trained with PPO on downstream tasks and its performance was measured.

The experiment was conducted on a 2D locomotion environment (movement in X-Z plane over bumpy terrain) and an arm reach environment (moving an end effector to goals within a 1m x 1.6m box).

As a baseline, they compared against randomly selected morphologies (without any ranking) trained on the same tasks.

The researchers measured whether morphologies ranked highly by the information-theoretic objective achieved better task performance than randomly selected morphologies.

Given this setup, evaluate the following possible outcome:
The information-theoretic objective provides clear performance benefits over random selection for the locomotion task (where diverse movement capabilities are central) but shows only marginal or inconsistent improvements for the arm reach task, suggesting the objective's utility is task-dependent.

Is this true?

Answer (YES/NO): NO